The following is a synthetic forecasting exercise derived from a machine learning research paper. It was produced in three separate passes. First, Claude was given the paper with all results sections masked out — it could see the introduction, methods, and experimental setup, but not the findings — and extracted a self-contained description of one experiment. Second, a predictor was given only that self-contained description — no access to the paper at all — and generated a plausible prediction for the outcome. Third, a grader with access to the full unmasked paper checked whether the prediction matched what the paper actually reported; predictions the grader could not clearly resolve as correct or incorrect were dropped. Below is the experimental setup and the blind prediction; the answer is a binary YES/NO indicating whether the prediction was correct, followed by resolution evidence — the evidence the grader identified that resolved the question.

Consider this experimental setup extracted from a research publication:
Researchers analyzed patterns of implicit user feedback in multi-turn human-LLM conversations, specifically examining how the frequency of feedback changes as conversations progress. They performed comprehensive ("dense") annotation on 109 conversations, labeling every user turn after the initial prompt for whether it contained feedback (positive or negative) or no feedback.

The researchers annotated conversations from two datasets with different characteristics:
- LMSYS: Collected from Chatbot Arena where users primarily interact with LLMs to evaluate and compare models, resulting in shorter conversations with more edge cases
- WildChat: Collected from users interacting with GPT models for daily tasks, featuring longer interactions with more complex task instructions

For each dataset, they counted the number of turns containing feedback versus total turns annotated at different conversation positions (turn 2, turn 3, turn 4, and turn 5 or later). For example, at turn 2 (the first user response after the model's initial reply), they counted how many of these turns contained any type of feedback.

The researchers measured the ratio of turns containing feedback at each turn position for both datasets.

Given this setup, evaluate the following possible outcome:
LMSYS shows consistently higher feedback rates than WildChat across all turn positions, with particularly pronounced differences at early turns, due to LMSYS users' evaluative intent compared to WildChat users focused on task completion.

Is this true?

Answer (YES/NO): NO